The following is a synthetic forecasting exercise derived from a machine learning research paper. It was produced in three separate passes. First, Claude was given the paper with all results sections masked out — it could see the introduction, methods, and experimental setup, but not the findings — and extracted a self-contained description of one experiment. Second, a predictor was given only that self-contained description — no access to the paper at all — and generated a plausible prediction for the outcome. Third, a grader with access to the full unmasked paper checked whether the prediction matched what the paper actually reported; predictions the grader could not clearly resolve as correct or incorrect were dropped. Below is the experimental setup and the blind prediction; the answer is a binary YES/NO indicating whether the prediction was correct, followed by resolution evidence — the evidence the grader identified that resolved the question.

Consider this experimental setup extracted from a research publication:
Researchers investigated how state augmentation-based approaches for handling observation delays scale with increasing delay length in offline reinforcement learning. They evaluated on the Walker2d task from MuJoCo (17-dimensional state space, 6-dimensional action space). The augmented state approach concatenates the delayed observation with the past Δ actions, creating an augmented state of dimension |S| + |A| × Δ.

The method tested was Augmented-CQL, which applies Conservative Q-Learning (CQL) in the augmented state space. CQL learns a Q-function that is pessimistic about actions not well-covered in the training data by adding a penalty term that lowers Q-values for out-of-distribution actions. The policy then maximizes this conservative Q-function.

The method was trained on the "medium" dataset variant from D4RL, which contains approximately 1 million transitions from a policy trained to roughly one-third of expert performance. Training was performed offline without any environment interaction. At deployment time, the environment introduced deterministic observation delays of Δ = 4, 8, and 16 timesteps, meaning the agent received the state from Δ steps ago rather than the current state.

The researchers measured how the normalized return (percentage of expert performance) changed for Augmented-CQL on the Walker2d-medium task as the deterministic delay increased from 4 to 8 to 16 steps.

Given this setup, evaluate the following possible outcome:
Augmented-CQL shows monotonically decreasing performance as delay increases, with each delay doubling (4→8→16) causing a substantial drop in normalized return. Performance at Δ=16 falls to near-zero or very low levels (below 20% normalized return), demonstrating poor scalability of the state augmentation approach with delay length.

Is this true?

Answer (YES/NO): YES